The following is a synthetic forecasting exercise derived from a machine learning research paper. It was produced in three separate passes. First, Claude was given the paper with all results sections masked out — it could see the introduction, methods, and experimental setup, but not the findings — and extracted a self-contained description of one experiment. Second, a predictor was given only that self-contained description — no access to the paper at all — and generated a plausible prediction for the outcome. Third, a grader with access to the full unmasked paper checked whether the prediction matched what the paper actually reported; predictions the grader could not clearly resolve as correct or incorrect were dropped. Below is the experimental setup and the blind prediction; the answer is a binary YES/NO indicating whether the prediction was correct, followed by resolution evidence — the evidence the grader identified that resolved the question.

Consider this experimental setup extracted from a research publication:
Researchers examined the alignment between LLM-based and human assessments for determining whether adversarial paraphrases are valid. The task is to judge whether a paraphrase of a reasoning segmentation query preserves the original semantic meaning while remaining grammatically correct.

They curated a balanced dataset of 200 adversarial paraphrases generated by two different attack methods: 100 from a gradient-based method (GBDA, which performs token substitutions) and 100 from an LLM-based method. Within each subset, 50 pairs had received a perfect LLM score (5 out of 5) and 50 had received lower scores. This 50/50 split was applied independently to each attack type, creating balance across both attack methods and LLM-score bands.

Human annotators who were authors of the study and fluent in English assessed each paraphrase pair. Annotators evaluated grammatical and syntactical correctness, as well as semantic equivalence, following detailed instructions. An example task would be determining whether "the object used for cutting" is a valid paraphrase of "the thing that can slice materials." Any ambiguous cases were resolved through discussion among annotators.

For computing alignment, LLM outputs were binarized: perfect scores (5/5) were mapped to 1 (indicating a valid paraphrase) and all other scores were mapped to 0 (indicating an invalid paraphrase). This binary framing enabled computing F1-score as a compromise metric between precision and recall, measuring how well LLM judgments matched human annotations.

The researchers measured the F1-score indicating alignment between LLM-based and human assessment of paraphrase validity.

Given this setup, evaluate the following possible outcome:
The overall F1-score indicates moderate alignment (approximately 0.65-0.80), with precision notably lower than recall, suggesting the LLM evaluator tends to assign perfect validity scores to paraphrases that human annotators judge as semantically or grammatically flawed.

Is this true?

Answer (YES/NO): NO